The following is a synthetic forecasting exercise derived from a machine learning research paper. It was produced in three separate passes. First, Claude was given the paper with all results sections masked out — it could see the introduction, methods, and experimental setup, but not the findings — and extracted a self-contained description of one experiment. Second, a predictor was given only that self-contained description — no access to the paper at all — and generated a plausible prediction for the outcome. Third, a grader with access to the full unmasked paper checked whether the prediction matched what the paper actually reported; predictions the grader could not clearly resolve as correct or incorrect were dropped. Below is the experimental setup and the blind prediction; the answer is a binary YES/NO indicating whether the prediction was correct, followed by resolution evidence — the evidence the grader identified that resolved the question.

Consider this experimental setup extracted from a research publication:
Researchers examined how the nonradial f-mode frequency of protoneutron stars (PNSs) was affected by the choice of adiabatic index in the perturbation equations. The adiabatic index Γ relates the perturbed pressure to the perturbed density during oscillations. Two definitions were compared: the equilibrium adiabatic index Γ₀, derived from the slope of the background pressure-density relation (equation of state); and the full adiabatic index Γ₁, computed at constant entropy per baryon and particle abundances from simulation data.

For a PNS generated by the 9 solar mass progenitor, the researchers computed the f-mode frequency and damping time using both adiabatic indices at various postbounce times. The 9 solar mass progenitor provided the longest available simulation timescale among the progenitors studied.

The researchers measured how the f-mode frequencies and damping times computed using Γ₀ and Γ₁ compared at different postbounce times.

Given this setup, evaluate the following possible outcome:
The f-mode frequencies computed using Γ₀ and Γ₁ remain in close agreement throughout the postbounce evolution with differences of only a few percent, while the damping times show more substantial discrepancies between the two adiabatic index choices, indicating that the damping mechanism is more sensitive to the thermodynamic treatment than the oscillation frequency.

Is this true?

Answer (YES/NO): NO